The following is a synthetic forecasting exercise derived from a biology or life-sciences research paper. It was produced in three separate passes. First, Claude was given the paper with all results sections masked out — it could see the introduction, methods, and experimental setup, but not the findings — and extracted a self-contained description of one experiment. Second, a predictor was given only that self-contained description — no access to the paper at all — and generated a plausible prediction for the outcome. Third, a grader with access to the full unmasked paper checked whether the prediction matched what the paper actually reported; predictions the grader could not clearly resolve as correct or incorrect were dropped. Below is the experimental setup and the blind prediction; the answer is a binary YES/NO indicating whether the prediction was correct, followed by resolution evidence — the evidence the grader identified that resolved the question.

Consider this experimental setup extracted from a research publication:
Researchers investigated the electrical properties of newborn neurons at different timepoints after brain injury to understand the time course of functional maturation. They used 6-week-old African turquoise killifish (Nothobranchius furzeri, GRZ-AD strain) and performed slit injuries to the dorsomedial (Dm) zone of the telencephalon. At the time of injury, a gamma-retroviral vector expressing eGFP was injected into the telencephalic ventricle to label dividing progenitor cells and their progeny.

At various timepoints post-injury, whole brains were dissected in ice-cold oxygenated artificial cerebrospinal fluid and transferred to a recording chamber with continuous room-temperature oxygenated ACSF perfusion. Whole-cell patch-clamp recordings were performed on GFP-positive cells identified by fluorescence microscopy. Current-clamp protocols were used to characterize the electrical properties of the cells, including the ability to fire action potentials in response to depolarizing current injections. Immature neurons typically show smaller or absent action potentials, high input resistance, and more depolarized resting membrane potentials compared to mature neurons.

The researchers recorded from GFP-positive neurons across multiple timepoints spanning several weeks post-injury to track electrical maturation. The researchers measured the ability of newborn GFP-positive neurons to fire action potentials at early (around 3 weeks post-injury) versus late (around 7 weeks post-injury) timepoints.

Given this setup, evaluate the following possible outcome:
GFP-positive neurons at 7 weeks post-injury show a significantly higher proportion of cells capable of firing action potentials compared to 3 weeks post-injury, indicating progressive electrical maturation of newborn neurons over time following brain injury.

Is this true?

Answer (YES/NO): NO